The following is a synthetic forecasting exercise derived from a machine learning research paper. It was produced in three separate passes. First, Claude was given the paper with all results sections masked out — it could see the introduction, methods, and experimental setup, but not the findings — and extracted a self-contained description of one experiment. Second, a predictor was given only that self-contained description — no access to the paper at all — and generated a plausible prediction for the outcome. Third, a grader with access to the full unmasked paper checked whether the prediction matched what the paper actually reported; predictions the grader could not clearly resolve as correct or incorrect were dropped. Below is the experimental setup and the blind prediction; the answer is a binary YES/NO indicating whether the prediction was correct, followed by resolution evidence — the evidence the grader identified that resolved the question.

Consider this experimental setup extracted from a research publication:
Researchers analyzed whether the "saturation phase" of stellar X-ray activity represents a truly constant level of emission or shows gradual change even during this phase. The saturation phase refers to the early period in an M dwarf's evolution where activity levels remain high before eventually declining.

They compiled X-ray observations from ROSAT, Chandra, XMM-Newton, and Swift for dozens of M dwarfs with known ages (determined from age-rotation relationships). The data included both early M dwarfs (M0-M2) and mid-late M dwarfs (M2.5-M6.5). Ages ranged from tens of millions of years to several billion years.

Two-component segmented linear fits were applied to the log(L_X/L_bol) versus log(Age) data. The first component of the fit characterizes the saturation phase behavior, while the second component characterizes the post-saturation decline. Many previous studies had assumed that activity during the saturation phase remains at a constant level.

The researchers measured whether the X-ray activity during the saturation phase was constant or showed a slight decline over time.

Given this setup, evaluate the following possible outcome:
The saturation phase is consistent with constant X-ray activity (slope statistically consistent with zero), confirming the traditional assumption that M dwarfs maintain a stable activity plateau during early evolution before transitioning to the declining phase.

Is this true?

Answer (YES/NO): NO